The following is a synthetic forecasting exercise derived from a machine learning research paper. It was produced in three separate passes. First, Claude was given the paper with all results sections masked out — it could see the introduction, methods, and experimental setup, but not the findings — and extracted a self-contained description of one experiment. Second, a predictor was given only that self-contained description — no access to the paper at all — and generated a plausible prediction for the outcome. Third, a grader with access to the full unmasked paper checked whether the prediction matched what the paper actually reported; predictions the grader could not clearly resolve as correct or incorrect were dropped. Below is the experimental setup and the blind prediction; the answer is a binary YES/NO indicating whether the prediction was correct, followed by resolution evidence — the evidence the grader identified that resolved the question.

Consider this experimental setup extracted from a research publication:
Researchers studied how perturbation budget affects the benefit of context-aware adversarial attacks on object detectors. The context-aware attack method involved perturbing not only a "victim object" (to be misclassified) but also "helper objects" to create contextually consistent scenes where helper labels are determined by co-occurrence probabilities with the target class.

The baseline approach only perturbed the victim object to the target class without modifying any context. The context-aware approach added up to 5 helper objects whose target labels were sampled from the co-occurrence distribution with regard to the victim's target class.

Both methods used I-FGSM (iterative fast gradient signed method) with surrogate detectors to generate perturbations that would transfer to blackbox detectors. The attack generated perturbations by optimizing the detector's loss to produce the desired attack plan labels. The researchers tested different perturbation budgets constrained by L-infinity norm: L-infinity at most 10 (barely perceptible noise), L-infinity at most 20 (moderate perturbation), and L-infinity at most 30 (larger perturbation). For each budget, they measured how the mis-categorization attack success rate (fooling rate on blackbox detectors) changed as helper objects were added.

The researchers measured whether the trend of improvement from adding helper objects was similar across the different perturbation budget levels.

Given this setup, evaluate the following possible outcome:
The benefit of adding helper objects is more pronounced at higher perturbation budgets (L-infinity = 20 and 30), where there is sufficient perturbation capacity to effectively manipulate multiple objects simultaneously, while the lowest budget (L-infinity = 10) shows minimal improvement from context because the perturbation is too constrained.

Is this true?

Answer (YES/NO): NO